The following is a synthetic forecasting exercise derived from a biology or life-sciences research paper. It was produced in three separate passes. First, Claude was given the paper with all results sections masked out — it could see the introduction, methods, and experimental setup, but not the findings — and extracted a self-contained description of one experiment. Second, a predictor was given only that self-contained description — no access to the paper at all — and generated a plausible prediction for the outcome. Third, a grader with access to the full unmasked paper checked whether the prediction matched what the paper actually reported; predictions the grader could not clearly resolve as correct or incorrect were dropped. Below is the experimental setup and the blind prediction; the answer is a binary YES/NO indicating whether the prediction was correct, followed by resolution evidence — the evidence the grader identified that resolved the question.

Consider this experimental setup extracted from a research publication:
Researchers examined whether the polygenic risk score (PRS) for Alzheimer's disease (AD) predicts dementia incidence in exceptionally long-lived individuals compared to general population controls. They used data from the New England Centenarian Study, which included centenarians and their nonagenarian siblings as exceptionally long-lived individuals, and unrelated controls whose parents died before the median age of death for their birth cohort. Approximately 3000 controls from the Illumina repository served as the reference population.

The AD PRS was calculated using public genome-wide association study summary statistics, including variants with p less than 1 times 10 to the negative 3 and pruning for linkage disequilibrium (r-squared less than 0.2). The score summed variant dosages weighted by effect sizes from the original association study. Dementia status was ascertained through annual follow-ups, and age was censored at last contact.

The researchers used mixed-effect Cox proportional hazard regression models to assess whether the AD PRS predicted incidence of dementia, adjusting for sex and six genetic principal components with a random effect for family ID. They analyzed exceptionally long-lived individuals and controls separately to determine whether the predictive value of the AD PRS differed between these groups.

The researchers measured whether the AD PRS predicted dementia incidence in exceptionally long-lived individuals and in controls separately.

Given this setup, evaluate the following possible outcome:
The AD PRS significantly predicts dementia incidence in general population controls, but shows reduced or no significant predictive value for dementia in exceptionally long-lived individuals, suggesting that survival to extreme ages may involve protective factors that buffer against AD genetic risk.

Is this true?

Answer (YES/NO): YES